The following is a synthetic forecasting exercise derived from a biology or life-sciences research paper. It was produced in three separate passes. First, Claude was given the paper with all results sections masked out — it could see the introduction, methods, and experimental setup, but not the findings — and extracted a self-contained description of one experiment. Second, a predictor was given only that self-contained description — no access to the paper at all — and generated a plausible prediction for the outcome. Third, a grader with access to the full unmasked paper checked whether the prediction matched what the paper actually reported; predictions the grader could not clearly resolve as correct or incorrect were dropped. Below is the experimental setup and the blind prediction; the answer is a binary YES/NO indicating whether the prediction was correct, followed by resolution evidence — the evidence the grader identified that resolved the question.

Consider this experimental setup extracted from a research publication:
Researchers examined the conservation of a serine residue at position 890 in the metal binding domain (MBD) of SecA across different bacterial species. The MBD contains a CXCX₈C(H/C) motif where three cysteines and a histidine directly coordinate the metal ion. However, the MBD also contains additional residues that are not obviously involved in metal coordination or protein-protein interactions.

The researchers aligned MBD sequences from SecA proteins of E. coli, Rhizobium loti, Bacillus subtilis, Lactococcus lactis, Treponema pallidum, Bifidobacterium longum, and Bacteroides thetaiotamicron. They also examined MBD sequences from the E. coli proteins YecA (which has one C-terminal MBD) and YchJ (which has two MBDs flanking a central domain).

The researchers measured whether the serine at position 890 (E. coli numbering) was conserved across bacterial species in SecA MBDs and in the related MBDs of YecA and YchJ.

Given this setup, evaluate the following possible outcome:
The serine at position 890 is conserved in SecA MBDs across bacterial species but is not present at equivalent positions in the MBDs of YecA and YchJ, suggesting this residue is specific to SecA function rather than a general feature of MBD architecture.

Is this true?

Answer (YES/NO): NO